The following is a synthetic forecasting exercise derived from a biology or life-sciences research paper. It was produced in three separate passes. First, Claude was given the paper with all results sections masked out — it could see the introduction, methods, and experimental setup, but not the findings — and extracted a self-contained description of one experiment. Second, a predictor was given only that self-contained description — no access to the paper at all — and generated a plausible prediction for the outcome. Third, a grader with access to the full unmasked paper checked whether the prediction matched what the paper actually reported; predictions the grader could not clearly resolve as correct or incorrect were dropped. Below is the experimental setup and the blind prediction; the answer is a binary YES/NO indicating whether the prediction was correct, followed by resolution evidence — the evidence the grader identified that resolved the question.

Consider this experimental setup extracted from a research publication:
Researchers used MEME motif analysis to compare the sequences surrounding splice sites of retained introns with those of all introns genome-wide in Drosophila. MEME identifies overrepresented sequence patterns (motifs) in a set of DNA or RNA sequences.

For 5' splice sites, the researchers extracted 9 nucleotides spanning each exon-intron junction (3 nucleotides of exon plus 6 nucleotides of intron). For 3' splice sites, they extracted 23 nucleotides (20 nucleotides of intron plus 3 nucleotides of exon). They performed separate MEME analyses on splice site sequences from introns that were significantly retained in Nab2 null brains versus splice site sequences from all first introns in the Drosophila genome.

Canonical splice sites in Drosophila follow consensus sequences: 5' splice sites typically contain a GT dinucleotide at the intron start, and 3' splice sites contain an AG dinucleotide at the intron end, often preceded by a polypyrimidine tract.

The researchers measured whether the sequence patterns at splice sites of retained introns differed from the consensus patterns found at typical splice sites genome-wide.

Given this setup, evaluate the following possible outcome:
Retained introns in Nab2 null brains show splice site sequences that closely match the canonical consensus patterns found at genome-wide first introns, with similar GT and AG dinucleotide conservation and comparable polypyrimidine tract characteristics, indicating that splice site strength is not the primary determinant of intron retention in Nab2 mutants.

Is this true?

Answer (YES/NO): NO